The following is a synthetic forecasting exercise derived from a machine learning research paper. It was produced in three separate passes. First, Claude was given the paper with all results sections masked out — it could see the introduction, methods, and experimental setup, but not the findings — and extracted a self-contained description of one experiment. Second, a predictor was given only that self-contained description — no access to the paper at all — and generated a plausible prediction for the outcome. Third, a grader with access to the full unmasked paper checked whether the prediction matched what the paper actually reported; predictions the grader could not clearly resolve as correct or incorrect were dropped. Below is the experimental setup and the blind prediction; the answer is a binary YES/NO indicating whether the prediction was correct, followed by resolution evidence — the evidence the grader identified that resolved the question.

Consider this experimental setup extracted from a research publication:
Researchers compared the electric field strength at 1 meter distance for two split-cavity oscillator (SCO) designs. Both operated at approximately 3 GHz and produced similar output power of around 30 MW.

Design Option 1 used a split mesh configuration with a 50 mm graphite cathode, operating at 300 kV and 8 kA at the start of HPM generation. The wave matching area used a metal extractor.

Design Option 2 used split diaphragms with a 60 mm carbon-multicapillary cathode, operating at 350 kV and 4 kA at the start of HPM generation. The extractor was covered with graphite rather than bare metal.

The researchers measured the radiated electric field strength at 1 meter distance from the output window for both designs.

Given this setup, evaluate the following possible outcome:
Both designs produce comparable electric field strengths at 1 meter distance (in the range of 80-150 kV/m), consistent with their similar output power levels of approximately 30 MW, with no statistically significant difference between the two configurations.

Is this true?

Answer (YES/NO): NO